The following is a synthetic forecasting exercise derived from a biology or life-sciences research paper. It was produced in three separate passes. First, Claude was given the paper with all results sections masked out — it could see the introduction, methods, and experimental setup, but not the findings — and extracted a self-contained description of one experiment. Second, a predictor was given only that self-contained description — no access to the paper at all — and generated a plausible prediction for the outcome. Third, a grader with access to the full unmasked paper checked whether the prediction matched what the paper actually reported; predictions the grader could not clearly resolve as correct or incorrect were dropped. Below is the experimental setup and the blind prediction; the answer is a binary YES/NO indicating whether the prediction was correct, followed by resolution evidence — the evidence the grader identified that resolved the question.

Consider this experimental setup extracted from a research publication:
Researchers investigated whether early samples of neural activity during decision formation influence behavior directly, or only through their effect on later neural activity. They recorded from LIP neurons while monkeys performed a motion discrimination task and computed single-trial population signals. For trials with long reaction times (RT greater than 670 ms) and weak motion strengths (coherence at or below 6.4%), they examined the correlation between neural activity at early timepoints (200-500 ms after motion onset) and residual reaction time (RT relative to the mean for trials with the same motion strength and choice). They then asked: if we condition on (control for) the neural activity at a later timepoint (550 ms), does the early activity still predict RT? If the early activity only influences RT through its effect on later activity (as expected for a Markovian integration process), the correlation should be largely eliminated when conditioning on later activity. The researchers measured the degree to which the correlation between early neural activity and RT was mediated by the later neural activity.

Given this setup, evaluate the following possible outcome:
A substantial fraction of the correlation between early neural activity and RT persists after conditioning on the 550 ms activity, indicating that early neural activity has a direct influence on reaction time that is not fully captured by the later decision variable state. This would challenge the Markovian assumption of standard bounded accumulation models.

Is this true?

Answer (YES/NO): NO